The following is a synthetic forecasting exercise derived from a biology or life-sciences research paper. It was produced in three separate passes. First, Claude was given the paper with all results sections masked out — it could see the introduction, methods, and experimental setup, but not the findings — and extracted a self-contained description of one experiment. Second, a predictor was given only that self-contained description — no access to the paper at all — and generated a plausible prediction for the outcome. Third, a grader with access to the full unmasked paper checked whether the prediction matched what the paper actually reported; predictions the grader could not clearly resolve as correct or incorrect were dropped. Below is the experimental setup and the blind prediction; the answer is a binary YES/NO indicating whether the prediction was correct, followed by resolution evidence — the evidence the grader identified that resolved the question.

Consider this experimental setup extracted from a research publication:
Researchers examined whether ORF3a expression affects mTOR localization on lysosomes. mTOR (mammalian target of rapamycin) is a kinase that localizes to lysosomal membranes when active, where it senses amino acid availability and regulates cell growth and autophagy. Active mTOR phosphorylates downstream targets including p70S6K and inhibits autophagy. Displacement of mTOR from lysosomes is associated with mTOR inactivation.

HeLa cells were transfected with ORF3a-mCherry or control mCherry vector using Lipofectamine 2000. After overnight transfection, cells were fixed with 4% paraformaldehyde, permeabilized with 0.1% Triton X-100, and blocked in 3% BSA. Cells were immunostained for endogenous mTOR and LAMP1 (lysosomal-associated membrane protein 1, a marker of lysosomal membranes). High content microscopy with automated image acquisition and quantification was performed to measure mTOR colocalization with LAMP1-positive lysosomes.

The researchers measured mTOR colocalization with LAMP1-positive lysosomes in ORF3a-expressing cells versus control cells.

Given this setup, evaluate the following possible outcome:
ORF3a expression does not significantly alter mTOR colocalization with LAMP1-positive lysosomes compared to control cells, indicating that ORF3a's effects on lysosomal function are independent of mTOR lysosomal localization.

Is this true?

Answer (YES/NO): NO